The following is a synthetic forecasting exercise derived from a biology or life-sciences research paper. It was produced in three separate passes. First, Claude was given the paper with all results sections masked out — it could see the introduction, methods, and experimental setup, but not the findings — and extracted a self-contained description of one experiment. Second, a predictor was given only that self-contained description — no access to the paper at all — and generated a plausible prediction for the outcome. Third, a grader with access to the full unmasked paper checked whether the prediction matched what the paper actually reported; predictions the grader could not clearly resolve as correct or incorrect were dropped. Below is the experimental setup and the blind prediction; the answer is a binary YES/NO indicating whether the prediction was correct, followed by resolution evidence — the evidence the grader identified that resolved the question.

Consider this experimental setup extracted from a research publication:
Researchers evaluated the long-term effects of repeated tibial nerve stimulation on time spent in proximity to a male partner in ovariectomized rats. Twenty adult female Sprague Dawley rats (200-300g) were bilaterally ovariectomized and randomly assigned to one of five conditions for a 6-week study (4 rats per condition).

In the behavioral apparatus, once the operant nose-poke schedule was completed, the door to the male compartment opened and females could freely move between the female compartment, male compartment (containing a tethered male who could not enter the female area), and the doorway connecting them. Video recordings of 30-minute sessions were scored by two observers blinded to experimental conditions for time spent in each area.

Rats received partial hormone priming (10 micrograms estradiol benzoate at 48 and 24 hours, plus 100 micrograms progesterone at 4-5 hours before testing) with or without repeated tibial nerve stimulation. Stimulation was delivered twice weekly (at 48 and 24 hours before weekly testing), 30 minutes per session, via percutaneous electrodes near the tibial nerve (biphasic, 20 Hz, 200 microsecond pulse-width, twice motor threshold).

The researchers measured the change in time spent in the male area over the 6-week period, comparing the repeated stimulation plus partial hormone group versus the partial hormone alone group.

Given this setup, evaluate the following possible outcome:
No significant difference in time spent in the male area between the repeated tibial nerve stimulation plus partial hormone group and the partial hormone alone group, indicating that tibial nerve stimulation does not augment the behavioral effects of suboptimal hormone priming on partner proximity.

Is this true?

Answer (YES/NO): NO